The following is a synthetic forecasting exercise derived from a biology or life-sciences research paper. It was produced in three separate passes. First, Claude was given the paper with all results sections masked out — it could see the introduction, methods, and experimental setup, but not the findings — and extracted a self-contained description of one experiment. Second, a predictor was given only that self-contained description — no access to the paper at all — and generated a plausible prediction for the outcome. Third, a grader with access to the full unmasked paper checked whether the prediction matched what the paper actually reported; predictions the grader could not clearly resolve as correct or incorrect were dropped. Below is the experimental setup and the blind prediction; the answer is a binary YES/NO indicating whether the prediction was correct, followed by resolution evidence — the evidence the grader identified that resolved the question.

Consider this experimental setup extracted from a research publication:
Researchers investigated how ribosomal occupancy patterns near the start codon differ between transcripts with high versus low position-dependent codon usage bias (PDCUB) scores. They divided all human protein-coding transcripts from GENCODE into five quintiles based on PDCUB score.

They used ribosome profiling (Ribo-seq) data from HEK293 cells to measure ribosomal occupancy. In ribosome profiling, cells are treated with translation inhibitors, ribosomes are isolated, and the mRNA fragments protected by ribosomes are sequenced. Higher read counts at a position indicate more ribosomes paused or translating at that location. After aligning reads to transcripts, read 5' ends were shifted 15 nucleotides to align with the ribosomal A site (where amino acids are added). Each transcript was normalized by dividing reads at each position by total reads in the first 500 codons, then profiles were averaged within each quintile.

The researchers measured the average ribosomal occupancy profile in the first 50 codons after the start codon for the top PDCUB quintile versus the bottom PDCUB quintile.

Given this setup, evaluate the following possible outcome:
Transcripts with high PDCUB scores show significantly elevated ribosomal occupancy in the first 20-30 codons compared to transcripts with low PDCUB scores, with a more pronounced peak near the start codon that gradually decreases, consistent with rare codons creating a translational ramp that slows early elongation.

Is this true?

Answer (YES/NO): NO